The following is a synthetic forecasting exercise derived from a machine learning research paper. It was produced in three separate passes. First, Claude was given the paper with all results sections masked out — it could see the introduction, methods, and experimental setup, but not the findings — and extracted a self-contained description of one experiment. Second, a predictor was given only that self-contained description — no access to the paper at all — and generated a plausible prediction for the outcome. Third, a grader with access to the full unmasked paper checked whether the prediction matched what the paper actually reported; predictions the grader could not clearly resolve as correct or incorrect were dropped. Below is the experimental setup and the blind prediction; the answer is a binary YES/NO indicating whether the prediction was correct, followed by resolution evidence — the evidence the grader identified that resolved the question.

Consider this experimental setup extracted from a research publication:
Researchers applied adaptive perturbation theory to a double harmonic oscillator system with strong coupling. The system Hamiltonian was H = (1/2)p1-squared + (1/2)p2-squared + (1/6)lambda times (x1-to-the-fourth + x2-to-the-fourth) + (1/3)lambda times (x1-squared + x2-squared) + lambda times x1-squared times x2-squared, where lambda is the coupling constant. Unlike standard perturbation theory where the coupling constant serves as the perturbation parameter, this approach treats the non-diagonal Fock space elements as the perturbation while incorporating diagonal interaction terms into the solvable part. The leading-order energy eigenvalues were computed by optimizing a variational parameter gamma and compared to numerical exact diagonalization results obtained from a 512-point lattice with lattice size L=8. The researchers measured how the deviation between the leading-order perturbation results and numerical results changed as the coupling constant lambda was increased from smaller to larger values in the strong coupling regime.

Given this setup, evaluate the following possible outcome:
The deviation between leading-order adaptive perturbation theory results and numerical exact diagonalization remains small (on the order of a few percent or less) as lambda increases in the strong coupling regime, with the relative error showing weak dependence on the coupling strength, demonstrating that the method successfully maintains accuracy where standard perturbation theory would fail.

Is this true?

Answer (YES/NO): NO